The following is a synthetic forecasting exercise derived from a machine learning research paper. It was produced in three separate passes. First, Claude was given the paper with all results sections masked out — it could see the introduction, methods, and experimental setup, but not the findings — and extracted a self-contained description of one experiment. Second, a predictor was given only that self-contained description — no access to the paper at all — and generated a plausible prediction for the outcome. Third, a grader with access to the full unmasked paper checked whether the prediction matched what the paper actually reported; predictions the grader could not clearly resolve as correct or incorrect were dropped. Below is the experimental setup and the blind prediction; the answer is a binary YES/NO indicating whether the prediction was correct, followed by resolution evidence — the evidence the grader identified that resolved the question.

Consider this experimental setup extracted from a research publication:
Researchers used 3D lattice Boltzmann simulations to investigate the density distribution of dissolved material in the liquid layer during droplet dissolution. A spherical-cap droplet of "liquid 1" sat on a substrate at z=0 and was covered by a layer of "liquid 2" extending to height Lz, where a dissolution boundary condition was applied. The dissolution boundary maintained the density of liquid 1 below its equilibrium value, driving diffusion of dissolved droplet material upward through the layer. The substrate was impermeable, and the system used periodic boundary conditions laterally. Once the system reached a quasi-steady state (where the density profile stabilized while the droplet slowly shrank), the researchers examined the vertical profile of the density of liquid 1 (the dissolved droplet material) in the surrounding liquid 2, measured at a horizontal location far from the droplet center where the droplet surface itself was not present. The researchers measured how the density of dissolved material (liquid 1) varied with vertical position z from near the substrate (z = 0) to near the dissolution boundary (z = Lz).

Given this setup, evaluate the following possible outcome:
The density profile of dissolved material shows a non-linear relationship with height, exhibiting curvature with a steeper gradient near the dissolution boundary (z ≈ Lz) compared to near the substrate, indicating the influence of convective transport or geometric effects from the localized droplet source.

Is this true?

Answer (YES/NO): NO